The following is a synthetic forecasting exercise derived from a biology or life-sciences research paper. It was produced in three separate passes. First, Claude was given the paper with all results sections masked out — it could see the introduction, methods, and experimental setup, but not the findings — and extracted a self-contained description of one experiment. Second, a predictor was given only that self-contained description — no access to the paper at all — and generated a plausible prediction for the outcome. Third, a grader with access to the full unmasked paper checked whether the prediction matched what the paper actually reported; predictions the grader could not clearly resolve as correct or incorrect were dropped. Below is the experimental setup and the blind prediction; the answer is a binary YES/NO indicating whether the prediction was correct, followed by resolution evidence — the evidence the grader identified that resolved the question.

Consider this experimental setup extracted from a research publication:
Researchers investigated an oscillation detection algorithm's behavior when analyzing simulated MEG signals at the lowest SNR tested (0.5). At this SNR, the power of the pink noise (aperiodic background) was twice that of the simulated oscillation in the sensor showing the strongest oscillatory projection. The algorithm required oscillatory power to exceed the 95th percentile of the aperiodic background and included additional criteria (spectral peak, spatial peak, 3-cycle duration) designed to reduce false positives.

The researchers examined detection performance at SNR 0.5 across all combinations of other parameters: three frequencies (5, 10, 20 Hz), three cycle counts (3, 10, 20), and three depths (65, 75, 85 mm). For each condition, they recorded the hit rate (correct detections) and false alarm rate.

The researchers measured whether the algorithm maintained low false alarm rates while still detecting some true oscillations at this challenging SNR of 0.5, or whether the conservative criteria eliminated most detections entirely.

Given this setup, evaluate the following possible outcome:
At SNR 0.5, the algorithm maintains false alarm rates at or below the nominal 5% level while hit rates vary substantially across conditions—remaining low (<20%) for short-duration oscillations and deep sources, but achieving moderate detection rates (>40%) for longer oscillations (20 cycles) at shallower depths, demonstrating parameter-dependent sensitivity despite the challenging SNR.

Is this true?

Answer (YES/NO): NO